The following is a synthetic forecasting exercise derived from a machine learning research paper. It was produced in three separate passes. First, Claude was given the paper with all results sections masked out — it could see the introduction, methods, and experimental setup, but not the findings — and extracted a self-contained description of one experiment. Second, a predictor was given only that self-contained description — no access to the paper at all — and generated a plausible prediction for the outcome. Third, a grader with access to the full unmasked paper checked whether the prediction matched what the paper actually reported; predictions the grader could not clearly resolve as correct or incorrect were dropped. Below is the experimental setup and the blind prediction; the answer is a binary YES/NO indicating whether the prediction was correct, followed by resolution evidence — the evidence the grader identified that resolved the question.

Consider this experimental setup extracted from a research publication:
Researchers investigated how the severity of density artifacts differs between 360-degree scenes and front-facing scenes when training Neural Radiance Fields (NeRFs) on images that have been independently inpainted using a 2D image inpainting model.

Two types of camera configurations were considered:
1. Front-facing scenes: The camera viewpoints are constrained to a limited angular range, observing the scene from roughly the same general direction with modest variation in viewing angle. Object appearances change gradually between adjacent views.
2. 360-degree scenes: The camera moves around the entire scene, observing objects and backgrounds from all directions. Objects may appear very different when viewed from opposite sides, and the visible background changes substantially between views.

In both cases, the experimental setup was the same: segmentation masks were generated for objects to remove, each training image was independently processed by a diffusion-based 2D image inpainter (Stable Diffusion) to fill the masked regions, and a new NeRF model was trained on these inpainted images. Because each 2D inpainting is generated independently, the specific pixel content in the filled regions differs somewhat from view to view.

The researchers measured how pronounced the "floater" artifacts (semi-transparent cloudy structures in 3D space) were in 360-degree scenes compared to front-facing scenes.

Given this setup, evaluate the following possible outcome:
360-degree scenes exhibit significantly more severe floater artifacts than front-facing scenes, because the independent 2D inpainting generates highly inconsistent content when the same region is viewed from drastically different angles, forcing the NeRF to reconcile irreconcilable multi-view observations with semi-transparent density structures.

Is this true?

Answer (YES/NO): YES